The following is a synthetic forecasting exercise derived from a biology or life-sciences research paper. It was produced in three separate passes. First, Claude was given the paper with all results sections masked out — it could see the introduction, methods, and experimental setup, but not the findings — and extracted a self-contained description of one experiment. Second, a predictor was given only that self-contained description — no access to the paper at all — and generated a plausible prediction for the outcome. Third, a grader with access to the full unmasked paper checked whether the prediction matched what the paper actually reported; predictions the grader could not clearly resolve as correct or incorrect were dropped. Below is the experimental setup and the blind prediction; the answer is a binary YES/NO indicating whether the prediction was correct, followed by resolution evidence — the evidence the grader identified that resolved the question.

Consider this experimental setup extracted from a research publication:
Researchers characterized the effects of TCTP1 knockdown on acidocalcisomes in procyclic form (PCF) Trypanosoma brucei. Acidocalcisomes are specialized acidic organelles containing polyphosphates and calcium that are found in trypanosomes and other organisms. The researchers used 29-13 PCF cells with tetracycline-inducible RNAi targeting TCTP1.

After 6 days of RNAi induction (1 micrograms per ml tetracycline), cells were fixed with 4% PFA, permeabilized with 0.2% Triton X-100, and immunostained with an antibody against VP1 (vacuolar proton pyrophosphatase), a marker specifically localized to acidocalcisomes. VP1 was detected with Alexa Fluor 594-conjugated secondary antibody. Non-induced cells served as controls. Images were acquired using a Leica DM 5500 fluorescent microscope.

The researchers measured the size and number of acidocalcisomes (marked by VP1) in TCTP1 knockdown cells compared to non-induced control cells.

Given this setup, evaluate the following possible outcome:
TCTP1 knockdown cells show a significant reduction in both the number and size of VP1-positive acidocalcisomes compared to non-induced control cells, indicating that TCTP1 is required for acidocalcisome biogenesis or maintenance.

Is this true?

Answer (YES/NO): NO